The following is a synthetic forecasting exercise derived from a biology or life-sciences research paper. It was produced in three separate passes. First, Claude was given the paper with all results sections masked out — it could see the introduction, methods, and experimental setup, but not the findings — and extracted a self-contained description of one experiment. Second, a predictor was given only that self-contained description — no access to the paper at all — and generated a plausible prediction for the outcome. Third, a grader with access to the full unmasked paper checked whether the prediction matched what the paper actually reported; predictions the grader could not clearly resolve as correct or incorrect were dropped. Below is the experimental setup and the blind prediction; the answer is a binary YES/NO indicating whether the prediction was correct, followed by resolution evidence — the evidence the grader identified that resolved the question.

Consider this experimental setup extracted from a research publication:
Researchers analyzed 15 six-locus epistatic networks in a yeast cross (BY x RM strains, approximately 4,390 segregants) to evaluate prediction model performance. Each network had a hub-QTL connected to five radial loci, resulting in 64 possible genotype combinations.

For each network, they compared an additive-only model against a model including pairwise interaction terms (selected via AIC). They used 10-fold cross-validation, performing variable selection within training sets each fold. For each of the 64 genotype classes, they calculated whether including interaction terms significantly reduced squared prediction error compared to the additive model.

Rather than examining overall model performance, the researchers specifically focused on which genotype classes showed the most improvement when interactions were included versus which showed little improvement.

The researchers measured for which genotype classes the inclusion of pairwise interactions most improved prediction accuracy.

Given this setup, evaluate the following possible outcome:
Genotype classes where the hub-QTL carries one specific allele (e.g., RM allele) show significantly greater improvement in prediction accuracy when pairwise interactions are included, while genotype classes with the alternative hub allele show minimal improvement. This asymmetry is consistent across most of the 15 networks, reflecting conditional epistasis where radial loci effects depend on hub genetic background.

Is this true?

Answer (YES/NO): NO